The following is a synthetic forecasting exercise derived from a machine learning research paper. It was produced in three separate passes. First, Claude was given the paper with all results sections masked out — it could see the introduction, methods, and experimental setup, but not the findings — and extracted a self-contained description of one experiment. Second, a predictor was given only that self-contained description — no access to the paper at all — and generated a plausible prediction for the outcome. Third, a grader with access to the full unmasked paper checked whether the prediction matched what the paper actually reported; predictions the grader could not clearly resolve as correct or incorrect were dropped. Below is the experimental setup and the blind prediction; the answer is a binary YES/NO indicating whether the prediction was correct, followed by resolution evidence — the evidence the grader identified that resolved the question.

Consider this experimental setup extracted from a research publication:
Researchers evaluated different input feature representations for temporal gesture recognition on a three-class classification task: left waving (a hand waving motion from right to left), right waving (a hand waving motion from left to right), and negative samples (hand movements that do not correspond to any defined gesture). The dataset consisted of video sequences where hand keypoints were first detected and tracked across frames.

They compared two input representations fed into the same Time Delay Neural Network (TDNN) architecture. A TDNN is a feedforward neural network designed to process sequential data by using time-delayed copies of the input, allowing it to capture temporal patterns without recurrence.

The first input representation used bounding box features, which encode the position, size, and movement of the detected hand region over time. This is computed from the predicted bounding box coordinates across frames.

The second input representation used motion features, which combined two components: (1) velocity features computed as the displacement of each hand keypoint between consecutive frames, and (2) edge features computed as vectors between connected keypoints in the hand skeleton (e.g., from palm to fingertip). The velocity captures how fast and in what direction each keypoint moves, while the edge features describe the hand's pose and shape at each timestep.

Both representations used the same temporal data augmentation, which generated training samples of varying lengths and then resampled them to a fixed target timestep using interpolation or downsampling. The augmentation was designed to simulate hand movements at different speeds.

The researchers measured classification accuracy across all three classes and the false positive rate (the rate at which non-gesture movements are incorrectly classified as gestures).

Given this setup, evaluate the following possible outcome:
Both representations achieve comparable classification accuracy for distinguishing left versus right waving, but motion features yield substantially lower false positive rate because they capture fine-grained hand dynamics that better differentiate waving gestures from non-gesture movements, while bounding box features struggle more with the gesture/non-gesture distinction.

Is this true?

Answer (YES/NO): NO